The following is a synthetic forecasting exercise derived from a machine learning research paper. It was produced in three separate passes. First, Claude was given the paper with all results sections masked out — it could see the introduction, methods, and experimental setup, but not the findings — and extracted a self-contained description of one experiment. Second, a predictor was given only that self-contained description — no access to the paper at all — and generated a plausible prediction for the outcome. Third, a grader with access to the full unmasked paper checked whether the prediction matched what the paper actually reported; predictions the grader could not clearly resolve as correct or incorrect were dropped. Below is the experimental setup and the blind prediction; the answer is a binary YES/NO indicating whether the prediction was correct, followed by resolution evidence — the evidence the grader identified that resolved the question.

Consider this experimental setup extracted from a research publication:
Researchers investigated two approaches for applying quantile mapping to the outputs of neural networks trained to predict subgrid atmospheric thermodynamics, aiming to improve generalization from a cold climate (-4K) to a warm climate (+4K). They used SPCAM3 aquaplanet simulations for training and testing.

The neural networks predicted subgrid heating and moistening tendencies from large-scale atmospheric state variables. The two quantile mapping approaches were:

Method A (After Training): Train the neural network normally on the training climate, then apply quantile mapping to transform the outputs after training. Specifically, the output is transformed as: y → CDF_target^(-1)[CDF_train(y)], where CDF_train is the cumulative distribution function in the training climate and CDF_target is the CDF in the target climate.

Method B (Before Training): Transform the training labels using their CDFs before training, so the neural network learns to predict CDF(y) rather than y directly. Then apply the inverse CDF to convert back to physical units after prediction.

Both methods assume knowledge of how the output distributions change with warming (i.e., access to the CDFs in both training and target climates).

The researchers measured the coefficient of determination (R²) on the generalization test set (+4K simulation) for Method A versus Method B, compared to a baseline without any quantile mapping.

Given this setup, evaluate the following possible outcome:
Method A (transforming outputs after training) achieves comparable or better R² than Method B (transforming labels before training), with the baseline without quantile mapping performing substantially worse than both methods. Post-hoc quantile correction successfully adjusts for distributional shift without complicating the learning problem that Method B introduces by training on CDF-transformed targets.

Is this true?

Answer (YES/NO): NO